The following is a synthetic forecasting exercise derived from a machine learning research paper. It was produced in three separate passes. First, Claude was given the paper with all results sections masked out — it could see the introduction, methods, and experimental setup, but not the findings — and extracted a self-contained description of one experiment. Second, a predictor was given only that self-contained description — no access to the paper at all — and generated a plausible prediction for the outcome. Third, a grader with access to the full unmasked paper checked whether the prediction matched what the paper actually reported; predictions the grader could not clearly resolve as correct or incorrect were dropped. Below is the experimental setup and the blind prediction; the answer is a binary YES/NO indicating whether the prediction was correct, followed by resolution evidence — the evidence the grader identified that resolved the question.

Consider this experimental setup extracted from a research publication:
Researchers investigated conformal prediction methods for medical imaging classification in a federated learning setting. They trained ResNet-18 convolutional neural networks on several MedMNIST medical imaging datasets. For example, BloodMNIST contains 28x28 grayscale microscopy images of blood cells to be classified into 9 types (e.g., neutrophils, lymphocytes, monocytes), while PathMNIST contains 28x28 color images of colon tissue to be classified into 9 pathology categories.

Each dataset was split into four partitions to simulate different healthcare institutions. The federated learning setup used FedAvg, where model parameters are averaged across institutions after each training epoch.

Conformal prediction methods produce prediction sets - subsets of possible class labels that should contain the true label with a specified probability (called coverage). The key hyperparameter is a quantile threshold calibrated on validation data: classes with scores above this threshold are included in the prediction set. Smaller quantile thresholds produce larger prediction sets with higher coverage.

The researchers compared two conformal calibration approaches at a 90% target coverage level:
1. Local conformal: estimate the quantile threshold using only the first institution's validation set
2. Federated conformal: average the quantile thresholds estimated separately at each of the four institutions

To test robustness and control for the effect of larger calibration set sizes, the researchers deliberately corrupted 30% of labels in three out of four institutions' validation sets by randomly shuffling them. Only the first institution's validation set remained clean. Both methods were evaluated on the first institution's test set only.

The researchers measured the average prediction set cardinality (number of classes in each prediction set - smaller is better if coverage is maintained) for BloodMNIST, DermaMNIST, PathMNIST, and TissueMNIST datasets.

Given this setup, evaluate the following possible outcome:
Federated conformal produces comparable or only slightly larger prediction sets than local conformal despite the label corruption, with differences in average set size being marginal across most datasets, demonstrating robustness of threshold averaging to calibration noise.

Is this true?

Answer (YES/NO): NO